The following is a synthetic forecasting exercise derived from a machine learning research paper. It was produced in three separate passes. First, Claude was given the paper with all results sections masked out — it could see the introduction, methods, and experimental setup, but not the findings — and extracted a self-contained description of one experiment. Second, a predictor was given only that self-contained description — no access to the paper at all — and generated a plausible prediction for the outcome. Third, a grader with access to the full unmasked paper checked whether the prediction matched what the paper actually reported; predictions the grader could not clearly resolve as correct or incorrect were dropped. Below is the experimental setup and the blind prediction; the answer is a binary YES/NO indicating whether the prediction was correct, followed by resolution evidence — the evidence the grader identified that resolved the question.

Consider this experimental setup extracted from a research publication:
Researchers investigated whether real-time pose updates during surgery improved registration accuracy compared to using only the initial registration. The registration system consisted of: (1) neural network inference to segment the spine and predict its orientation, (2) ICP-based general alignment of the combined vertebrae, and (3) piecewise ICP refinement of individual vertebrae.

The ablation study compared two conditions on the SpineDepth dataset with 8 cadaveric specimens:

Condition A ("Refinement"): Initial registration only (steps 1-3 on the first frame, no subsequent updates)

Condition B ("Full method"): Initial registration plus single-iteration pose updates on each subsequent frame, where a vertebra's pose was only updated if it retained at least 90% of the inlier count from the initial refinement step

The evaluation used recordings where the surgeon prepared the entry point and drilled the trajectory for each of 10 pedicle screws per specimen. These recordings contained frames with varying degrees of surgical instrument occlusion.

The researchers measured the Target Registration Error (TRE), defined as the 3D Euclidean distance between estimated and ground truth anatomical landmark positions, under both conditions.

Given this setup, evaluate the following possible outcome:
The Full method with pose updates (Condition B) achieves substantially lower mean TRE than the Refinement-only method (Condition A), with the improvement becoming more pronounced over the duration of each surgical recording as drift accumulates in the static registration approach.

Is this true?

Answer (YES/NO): NO